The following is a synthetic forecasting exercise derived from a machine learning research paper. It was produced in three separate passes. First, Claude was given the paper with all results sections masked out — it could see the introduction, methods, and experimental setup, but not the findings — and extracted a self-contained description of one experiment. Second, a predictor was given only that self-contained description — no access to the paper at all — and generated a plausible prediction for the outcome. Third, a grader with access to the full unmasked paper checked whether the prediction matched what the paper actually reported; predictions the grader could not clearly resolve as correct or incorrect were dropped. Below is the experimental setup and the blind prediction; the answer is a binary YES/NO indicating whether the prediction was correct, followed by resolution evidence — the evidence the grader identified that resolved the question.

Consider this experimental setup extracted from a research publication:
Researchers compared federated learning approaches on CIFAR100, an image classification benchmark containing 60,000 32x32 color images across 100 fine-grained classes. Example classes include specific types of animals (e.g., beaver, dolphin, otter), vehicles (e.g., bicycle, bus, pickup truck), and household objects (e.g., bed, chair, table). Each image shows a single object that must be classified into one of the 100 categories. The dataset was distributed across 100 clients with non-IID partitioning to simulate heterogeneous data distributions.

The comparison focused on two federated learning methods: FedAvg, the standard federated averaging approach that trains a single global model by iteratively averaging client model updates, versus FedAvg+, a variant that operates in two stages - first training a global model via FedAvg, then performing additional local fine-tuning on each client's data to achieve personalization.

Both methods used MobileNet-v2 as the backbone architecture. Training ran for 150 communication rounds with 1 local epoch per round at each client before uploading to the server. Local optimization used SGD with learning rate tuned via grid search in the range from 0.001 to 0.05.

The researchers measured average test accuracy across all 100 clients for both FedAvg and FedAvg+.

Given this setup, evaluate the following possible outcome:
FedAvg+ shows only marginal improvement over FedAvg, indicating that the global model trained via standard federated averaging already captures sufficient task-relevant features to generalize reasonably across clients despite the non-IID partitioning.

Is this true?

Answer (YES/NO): NO